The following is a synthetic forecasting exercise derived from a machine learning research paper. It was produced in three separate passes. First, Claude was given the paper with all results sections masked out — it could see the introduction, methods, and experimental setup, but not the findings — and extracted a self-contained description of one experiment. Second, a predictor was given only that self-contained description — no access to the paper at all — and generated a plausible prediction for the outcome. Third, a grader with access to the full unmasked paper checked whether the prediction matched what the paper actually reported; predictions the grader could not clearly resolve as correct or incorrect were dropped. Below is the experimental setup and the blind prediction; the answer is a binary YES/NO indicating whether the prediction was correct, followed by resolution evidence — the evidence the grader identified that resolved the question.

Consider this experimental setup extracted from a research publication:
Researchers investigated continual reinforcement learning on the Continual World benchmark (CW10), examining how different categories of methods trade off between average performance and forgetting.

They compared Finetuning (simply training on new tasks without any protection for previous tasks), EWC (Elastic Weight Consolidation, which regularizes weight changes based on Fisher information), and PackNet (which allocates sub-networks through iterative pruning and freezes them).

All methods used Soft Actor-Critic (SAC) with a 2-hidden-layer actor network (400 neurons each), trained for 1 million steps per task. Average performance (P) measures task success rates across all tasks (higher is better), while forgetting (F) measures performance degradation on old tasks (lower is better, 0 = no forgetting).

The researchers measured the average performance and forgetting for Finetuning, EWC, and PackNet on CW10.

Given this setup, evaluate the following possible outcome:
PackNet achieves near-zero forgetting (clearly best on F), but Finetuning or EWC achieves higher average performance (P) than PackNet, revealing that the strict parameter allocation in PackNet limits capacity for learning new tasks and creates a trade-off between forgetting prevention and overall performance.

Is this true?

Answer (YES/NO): NO